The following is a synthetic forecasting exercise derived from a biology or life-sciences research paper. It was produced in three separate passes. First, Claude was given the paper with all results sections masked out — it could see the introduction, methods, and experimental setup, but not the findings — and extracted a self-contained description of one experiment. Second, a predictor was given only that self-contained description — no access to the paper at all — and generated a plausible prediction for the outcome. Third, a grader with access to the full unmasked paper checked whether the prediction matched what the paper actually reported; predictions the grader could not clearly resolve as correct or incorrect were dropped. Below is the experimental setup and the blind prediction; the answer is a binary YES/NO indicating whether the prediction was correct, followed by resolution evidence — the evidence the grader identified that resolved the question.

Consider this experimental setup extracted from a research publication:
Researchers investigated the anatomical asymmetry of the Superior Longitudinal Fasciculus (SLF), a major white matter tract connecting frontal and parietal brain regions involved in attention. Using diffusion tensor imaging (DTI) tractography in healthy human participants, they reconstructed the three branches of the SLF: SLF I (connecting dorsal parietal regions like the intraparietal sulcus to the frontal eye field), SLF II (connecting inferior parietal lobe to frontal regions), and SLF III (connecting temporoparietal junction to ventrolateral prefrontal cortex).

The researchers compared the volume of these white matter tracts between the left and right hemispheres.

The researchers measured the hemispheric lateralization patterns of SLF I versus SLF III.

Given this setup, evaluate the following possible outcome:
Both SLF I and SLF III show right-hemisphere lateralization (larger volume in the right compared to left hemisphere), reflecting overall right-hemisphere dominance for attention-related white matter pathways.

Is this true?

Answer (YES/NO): NO